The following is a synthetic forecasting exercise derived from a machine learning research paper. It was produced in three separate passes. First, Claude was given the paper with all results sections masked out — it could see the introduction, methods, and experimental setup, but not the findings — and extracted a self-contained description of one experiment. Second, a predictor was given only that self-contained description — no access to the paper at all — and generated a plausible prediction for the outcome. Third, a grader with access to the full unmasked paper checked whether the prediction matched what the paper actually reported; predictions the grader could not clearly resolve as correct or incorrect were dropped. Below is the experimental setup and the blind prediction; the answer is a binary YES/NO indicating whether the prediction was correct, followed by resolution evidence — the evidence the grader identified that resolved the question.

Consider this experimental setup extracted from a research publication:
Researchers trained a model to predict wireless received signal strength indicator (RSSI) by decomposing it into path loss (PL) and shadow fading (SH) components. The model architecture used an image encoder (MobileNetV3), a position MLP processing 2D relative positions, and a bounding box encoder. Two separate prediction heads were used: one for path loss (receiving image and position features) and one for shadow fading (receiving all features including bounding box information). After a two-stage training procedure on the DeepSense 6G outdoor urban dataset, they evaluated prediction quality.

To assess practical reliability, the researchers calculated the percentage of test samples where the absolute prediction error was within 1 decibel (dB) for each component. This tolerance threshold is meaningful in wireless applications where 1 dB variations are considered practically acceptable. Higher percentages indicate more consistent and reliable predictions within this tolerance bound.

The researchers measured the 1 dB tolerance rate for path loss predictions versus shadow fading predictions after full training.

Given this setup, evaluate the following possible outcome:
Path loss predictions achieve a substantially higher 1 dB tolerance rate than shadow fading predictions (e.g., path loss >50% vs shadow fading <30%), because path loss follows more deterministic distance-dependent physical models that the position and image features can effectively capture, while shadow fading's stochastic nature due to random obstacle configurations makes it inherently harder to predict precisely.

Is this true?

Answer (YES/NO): NO